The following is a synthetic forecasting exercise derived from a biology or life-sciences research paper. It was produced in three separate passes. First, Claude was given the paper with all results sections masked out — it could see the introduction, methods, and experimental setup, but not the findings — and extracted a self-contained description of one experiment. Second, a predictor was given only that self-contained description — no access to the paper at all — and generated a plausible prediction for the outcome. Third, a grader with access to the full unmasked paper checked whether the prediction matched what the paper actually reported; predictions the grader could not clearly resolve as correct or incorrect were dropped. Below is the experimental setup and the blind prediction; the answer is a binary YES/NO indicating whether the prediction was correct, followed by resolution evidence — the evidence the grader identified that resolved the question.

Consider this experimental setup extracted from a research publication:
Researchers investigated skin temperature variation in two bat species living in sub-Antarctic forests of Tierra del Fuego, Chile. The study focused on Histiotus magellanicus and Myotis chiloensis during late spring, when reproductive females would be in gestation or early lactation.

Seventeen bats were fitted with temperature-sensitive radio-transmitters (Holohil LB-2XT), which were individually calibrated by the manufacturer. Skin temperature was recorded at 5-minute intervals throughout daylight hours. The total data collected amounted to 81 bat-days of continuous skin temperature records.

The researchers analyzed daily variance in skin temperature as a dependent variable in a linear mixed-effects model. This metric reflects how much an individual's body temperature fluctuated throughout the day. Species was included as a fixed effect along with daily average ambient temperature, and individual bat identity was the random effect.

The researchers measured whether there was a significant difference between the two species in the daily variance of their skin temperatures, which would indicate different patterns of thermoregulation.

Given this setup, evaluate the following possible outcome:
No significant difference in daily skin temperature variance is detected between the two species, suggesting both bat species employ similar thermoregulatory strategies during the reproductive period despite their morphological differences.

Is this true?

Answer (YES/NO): YES